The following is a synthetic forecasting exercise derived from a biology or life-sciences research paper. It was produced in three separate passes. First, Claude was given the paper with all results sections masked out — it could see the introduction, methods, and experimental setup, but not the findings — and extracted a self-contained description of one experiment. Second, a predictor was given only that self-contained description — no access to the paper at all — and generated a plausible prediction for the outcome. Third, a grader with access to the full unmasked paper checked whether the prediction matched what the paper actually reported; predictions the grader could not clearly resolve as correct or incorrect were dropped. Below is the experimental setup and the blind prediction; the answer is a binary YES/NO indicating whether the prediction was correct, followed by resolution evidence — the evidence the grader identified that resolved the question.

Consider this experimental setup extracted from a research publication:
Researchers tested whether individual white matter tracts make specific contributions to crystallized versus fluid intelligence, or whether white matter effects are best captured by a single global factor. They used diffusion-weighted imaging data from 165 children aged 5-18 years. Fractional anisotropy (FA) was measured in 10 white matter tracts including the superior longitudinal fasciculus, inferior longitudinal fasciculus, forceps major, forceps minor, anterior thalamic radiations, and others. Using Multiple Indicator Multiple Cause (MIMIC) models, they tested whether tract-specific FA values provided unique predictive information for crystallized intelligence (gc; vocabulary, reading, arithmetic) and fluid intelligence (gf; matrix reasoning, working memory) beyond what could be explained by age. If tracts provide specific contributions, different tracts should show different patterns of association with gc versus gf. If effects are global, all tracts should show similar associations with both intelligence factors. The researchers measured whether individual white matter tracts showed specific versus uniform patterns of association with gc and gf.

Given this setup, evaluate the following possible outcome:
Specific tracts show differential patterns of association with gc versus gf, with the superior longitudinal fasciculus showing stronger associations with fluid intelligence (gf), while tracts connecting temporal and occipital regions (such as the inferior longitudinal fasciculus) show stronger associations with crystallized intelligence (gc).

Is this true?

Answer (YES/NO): NO